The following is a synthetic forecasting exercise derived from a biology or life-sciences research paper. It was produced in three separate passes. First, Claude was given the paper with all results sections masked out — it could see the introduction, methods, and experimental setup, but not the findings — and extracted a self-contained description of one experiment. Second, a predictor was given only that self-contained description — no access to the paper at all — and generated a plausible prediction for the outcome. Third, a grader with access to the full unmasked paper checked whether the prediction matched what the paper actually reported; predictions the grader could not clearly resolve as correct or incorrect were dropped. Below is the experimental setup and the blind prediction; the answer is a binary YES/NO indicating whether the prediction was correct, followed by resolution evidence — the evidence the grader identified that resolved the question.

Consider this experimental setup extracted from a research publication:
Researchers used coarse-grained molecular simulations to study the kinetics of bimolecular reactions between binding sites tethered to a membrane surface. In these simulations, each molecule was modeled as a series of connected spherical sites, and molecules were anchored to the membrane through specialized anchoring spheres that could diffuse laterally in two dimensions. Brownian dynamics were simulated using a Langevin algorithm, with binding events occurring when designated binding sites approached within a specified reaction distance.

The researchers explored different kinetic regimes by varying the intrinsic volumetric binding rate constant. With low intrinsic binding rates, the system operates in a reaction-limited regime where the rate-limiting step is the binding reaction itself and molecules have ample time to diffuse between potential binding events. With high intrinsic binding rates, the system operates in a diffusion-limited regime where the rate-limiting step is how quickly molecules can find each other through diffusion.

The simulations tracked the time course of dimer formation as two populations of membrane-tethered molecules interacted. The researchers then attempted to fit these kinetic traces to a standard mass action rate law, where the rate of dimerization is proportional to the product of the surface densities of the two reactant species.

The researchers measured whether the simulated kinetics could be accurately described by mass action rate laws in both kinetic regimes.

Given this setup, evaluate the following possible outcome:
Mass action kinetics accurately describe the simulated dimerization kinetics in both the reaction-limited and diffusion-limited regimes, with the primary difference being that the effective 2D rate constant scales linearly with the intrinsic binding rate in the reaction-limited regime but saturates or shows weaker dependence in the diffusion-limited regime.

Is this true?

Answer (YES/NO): NO